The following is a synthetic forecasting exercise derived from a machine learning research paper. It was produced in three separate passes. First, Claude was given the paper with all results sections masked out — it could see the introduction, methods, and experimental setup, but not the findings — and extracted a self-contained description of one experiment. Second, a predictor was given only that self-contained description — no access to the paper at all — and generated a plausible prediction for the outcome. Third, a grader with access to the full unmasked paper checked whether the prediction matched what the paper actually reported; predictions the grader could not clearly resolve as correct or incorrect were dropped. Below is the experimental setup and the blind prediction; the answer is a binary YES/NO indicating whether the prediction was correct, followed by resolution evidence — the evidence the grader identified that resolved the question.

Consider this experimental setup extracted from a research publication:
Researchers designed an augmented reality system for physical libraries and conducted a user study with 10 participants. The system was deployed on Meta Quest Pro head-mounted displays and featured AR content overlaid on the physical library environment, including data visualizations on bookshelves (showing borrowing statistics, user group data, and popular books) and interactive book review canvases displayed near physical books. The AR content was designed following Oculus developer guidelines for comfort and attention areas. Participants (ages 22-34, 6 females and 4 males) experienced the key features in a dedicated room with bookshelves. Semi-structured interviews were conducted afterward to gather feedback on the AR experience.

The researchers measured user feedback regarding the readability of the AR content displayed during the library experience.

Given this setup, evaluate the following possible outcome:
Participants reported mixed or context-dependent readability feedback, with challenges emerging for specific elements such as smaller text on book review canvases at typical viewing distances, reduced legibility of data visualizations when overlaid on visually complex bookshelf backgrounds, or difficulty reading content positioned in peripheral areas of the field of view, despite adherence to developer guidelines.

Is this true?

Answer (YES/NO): NO